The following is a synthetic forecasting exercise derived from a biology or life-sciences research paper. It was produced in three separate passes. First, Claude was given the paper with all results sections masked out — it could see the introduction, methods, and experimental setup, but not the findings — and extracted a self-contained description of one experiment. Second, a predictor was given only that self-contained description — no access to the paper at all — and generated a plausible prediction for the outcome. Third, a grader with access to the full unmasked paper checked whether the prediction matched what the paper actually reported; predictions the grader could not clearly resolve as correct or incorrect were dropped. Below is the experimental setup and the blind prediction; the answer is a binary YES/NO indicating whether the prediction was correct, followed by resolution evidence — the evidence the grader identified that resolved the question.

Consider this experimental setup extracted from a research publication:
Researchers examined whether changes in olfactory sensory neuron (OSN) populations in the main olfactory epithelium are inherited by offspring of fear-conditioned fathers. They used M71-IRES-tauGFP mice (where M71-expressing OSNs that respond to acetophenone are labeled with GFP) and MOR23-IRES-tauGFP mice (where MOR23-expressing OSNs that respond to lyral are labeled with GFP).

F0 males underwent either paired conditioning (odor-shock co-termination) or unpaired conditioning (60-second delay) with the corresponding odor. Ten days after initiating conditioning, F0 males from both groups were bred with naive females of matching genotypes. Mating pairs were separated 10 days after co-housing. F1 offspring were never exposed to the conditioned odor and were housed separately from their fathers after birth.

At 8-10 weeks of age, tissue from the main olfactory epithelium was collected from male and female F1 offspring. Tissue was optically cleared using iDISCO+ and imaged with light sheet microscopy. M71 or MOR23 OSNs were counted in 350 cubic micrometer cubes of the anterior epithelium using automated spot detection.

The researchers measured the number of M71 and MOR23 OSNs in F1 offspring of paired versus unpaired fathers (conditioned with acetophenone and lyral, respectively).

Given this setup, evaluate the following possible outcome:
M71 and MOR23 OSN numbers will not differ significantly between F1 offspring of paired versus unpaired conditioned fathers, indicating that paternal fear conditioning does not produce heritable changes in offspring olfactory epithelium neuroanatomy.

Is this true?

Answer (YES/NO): NO